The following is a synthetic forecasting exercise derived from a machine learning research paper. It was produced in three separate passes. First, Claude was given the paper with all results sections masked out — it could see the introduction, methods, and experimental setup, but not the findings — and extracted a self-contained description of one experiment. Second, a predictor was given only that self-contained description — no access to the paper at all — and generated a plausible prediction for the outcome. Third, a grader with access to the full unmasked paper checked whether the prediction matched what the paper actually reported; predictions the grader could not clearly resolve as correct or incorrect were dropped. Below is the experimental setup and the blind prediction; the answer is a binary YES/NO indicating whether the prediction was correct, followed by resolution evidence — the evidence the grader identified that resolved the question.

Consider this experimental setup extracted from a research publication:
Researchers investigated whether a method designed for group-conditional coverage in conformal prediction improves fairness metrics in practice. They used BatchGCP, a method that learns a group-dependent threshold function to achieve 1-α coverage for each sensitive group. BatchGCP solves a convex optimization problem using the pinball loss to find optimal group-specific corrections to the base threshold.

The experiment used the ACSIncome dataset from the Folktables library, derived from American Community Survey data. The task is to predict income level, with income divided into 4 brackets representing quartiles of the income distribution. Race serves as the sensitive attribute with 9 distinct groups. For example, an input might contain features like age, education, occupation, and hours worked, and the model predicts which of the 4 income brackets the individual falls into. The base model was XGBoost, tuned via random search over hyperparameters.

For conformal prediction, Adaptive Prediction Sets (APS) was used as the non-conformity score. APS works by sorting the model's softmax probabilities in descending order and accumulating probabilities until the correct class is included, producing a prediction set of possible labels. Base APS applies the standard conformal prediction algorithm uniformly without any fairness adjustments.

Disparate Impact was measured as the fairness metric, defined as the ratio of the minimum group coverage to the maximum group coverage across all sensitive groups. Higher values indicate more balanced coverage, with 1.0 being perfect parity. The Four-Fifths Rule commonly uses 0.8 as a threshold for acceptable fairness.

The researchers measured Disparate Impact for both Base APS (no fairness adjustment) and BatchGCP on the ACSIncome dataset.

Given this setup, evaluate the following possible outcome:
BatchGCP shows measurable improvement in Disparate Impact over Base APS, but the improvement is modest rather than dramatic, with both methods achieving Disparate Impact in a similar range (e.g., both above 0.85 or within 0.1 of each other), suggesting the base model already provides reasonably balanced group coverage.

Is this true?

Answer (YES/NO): NO